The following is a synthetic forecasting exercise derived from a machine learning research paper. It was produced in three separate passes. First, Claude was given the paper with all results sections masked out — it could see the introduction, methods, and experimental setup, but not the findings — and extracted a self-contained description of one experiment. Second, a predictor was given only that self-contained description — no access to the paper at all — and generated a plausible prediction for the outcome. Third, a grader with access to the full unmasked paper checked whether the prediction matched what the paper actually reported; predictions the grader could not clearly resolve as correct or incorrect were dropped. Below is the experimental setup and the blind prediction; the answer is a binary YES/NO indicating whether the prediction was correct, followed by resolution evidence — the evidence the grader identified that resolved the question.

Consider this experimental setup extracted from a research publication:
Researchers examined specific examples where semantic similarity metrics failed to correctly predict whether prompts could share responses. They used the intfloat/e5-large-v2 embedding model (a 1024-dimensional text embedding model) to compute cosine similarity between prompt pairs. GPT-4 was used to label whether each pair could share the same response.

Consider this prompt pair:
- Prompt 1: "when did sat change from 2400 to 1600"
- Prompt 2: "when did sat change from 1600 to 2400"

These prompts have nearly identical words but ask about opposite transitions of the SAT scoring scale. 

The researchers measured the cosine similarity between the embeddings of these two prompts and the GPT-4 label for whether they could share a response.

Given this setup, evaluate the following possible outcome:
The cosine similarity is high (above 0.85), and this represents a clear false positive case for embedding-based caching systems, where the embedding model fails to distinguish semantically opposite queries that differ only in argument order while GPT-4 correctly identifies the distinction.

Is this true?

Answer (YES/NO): YES